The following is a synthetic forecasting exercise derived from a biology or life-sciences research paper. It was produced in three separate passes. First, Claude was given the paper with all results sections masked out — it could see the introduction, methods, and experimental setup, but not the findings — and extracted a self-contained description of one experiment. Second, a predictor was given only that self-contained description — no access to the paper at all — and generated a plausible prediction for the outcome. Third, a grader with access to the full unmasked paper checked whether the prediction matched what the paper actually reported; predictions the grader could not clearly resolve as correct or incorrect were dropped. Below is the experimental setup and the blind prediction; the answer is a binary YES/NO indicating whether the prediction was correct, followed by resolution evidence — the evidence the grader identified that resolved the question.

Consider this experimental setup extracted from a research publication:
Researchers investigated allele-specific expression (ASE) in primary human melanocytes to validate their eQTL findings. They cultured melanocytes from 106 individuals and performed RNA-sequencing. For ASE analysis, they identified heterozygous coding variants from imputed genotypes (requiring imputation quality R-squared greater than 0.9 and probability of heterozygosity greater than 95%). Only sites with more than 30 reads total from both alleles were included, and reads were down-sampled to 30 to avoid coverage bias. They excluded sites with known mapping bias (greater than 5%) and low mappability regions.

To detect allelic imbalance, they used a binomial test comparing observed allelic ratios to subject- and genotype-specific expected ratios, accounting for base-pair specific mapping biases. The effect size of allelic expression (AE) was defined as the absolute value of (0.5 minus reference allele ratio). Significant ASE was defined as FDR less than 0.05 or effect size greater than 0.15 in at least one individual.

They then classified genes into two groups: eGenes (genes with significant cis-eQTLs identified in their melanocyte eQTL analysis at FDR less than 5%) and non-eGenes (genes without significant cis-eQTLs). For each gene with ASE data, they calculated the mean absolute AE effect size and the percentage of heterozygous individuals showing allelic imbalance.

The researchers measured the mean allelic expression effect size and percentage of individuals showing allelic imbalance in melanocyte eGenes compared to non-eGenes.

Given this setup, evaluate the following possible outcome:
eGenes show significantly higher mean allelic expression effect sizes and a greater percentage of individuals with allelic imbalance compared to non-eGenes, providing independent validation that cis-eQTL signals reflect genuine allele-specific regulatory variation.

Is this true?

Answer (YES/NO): YES